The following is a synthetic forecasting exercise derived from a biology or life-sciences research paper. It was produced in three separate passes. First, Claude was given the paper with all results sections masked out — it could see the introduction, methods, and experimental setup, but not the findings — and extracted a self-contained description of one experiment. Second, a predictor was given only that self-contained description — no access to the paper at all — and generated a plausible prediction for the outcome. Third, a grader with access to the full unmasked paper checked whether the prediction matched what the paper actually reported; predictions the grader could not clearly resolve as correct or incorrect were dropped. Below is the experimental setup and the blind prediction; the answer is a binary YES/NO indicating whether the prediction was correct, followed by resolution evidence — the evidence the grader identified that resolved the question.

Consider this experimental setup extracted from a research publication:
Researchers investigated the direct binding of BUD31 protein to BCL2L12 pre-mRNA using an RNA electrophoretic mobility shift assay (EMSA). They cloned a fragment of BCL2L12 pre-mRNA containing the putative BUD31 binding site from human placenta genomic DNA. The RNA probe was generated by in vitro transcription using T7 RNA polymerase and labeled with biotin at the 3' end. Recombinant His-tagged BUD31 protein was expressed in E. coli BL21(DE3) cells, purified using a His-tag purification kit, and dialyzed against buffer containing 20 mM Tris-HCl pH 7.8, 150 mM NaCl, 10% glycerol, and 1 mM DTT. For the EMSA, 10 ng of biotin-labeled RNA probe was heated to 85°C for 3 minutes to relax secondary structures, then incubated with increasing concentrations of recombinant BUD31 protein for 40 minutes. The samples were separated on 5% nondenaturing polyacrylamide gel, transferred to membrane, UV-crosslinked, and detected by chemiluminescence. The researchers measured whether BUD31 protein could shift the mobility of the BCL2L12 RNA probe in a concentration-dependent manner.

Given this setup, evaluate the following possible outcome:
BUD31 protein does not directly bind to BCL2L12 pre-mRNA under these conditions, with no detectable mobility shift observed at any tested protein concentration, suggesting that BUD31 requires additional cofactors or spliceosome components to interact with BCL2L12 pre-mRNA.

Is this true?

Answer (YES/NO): NO